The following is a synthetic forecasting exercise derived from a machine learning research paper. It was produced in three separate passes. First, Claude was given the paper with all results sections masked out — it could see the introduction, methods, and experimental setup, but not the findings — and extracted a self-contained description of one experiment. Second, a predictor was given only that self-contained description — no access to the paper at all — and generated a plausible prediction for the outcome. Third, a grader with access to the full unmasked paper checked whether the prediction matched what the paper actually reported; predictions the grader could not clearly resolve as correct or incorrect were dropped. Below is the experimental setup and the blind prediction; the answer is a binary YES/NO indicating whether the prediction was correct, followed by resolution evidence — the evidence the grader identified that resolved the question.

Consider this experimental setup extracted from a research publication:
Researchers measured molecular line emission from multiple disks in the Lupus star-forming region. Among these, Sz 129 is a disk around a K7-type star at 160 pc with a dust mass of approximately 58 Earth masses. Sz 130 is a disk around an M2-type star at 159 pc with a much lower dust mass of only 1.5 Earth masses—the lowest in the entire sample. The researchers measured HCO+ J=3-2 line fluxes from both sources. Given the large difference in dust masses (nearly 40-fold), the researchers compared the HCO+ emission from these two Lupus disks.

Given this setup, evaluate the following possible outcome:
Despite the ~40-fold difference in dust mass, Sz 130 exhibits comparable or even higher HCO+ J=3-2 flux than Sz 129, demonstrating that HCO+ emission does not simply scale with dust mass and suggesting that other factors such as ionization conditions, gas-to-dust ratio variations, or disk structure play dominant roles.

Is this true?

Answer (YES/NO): NO